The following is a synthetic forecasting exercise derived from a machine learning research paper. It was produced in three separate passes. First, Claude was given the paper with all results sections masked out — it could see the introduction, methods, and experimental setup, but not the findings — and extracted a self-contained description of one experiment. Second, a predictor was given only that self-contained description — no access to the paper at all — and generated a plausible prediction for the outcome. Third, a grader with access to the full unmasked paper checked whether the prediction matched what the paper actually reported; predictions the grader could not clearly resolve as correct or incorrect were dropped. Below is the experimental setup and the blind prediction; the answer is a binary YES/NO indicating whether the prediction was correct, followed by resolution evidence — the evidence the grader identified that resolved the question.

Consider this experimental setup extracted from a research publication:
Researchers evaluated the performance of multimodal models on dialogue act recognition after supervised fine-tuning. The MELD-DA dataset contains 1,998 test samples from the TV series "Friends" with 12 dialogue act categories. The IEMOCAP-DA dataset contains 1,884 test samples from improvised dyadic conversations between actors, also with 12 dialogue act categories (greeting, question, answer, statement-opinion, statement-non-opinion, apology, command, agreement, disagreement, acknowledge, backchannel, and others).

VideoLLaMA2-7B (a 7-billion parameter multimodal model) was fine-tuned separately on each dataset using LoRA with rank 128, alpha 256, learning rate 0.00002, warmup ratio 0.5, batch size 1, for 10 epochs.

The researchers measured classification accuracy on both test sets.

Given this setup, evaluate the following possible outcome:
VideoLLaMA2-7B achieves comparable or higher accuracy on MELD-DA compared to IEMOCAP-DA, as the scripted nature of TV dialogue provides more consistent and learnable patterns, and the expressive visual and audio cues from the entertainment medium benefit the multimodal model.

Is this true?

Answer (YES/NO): NO